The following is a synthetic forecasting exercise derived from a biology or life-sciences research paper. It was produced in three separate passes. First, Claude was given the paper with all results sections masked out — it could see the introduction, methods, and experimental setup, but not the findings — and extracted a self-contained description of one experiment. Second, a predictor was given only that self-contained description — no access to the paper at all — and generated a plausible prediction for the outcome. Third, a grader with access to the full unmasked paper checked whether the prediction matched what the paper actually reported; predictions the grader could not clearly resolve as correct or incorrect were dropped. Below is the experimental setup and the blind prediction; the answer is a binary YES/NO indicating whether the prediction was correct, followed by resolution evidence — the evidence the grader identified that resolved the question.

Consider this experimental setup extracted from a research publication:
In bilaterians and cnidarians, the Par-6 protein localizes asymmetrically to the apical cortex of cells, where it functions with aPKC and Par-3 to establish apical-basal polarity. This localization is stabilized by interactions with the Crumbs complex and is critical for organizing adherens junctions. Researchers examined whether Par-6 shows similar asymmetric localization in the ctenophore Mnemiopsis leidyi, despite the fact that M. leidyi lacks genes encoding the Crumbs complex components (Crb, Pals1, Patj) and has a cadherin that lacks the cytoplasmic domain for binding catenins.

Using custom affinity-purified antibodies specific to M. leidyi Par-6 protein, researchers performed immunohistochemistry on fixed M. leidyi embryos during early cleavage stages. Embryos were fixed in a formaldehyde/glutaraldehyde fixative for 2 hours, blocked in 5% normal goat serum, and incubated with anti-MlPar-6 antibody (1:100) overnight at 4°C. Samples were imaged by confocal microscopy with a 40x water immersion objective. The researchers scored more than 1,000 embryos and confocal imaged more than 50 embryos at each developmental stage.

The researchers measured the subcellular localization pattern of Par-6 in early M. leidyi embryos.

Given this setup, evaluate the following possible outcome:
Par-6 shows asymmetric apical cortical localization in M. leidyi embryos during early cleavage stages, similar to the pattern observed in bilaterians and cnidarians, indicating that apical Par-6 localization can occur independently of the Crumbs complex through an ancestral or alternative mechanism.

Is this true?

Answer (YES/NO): NO